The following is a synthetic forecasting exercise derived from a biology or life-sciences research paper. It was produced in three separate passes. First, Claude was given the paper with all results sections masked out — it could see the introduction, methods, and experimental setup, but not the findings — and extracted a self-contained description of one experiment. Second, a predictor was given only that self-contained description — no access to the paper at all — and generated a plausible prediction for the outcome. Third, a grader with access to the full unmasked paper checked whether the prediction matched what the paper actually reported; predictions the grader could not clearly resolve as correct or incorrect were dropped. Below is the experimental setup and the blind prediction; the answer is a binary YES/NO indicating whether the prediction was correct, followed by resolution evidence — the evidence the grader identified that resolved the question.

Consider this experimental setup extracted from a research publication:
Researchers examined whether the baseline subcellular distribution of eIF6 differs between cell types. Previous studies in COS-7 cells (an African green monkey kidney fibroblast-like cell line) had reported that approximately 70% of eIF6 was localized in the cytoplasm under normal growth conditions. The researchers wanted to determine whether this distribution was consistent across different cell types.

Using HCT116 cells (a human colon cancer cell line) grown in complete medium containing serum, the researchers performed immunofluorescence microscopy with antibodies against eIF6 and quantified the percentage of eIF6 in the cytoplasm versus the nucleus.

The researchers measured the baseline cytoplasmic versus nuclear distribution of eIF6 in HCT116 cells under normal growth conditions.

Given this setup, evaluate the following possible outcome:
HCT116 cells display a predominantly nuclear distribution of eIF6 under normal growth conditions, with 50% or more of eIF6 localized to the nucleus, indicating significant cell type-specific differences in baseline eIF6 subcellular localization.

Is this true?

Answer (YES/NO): NO